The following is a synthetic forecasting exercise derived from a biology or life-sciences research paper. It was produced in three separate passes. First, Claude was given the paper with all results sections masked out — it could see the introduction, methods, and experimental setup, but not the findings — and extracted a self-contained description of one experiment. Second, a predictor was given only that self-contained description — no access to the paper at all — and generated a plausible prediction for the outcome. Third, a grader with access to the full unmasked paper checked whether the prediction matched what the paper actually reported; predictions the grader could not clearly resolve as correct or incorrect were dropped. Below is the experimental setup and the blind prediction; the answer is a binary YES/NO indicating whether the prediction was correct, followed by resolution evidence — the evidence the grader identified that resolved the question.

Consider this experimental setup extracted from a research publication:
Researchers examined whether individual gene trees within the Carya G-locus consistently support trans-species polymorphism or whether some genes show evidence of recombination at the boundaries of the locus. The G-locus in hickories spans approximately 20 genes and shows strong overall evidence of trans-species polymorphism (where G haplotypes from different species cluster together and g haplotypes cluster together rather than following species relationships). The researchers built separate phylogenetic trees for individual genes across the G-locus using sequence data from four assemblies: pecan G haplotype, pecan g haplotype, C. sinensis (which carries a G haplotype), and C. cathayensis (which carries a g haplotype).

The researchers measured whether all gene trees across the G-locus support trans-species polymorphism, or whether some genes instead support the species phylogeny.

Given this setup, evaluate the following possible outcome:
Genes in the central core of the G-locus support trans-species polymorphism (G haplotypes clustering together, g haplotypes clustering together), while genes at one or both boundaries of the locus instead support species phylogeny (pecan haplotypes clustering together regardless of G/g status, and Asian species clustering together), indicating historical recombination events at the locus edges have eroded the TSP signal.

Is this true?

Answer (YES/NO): YES